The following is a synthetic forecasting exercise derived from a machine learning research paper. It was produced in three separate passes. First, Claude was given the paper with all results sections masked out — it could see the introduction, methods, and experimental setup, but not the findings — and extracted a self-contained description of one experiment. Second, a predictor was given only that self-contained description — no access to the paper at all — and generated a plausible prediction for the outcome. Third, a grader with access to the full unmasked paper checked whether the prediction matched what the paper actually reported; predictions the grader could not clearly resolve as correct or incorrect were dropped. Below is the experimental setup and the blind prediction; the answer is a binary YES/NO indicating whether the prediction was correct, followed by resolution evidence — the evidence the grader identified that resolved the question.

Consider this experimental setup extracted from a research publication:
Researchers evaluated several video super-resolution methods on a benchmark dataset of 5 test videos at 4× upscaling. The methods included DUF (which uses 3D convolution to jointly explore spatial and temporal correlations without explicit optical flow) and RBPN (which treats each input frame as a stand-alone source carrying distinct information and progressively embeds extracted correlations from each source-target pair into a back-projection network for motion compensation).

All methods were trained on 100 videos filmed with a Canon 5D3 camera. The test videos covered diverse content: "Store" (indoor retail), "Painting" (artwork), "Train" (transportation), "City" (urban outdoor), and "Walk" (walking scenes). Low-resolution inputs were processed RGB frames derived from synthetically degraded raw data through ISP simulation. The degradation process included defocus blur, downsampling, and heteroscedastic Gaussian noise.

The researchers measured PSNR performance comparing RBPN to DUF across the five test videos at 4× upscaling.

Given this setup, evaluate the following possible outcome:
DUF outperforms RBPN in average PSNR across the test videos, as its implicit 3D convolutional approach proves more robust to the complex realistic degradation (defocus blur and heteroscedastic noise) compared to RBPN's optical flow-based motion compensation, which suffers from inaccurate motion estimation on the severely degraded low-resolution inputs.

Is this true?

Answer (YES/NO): YES